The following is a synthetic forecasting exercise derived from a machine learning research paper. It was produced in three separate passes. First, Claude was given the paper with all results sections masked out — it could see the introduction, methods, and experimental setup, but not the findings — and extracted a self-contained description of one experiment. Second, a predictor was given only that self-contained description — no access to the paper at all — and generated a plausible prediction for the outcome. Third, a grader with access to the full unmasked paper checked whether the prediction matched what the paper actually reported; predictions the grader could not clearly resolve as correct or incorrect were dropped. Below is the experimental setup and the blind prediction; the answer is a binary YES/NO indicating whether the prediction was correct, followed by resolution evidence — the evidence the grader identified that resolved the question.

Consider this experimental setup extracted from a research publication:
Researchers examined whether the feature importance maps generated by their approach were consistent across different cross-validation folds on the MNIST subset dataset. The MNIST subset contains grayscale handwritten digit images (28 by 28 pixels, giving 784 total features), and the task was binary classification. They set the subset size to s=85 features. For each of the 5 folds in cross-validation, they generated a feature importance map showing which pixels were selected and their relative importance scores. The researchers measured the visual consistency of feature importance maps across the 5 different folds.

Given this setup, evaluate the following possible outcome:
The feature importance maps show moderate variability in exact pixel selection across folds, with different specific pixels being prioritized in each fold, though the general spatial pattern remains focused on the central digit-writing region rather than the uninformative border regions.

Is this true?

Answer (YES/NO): NO